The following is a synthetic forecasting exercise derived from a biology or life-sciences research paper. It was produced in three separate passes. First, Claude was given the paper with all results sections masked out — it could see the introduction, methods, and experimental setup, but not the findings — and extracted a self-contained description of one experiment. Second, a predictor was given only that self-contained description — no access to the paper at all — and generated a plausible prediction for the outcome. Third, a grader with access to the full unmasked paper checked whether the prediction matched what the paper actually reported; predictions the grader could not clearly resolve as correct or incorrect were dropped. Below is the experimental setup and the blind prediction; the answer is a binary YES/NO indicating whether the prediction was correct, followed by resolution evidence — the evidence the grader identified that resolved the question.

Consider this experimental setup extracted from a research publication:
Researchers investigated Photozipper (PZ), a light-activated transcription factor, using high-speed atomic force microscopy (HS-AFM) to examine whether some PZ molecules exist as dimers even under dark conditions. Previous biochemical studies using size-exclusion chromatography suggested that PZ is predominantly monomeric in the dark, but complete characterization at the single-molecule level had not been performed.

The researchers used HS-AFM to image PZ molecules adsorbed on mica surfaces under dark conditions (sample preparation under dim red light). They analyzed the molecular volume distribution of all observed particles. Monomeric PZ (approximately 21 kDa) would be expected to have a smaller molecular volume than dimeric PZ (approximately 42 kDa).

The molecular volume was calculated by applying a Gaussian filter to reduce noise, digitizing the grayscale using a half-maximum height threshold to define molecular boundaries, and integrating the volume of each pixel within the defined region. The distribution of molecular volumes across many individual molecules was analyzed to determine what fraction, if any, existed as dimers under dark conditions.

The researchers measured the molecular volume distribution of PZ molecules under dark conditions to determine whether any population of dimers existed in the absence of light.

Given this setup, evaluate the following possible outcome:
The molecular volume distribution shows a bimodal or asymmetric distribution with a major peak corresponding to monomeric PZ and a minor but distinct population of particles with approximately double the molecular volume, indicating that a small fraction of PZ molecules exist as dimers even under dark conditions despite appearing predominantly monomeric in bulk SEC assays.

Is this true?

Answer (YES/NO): YES